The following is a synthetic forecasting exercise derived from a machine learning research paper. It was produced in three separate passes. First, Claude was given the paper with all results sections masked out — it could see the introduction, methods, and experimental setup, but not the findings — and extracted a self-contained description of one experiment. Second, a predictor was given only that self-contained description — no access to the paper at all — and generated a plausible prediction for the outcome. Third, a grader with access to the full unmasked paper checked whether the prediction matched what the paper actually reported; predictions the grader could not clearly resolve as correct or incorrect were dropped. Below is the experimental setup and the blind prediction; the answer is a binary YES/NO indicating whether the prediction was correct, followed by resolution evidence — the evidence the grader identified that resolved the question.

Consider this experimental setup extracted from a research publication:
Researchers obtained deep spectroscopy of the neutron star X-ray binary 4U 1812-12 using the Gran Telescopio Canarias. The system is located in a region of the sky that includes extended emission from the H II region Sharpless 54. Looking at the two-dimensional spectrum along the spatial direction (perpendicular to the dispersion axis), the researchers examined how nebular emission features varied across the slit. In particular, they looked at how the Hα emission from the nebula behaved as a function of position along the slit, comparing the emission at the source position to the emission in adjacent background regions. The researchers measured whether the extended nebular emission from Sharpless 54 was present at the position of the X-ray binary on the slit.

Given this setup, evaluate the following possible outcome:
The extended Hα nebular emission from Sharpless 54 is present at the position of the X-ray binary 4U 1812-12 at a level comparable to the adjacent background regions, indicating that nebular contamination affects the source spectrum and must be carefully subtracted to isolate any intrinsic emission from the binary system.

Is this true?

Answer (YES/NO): YES